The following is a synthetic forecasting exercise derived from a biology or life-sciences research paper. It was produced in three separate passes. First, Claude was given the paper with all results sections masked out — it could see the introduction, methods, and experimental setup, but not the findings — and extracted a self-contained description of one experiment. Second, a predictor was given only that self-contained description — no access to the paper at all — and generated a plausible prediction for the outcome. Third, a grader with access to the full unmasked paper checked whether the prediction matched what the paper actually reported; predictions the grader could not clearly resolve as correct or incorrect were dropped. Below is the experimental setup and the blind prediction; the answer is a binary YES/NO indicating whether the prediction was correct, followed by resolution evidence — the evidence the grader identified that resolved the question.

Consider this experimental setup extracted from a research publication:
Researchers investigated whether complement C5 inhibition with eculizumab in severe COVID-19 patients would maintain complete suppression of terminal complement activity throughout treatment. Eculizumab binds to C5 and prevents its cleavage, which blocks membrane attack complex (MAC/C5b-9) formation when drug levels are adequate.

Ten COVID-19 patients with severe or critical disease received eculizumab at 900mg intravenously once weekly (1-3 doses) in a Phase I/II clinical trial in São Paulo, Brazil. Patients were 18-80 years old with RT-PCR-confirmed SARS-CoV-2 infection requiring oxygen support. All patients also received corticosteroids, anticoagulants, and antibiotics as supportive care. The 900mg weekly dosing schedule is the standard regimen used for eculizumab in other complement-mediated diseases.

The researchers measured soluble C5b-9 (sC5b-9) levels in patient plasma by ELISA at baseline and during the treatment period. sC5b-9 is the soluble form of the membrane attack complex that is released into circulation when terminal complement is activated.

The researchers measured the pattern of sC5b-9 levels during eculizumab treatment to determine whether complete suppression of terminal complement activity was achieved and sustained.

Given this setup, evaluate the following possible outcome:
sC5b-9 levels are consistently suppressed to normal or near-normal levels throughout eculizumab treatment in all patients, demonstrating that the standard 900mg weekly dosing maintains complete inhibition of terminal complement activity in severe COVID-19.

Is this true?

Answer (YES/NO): NO